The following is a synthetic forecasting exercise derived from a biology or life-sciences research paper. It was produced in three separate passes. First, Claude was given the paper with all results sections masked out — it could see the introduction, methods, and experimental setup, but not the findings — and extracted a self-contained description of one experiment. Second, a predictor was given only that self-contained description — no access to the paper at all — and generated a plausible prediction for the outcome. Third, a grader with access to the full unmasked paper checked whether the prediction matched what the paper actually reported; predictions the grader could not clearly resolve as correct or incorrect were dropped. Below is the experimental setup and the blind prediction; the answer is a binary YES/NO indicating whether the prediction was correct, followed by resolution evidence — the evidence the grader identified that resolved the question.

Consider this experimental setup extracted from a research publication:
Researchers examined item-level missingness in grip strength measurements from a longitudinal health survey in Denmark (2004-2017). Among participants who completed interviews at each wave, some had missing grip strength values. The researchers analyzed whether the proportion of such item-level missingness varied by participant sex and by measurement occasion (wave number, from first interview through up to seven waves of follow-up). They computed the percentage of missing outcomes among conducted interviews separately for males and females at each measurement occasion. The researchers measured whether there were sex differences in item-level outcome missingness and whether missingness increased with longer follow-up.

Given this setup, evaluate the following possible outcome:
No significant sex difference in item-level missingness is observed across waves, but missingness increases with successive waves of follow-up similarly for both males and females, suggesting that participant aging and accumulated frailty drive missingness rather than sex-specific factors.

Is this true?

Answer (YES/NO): NO